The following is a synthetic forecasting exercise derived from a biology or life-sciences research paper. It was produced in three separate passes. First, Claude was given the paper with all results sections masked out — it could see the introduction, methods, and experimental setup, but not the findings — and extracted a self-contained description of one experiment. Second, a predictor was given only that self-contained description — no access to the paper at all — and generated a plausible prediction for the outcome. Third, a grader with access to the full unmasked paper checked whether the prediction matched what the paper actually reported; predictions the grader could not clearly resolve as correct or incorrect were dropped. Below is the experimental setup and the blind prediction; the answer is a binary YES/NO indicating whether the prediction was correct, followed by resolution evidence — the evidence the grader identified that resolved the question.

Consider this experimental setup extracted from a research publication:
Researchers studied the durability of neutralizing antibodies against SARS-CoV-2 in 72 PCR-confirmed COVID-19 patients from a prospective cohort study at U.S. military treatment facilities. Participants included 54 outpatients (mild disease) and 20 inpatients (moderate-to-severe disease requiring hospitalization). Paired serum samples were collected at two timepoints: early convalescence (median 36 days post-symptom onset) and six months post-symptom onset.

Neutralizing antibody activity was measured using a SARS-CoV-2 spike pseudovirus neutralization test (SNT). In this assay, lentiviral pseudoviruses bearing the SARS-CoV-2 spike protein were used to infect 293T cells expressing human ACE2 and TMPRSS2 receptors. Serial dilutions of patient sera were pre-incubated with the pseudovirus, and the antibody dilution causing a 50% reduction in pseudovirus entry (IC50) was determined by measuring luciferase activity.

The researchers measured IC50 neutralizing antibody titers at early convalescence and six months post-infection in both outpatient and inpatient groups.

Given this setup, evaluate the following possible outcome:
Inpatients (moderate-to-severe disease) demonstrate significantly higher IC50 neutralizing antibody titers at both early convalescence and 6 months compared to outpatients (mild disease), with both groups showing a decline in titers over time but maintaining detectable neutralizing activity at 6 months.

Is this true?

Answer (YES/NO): YES